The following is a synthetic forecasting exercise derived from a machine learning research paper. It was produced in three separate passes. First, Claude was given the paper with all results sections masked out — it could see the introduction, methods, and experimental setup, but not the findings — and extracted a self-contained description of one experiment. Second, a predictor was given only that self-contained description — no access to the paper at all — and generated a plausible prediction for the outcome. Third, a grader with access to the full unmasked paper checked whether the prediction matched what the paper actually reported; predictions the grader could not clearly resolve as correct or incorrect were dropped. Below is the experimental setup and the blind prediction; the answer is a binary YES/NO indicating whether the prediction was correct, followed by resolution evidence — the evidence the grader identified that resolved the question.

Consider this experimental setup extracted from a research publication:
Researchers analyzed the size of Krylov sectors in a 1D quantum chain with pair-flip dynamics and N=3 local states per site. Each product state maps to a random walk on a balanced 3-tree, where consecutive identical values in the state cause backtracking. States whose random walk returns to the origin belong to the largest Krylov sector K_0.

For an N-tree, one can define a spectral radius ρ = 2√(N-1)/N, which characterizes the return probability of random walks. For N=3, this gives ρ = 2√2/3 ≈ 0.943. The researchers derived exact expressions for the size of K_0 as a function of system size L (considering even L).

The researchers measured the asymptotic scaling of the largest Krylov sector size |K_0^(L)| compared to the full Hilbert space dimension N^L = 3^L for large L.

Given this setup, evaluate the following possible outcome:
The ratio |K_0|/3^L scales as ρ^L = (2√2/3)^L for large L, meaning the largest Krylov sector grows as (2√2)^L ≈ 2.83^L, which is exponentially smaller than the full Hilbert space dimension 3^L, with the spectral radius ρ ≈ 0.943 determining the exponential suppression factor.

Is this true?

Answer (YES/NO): NO